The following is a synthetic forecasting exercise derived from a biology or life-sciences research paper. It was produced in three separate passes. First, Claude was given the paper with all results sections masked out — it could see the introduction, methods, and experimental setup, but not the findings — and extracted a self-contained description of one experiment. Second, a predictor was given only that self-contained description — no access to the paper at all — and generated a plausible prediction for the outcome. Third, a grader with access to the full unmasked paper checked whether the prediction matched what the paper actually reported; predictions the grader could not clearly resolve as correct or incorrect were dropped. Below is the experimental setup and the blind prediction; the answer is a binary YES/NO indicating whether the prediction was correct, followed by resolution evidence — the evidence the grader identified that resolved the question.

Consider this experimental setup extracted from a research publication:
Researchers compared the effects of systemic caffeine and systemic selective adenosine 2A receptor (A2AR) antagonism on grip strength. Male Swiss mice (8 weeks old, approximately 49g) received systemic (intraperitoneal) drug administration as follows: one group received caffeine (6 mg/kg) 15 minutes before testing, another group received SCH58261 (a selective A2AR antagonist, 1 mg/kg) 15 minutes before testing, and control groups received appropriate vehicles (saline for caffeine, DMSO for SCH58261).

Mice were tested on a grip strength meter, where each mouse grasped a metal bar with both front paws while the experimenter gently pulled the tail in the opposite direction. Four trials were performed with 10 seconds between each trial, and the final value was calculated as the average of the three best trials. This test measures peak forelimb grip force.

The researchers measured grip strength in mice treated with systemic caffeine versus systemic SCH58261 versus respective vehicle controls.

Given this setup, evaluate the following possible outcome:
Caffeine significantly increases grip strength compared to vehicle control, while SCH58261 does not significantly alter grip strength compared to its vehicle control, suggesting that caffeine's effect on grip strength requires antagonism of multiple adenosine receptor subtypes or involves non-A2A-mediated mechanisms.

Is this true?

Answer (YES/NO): NO